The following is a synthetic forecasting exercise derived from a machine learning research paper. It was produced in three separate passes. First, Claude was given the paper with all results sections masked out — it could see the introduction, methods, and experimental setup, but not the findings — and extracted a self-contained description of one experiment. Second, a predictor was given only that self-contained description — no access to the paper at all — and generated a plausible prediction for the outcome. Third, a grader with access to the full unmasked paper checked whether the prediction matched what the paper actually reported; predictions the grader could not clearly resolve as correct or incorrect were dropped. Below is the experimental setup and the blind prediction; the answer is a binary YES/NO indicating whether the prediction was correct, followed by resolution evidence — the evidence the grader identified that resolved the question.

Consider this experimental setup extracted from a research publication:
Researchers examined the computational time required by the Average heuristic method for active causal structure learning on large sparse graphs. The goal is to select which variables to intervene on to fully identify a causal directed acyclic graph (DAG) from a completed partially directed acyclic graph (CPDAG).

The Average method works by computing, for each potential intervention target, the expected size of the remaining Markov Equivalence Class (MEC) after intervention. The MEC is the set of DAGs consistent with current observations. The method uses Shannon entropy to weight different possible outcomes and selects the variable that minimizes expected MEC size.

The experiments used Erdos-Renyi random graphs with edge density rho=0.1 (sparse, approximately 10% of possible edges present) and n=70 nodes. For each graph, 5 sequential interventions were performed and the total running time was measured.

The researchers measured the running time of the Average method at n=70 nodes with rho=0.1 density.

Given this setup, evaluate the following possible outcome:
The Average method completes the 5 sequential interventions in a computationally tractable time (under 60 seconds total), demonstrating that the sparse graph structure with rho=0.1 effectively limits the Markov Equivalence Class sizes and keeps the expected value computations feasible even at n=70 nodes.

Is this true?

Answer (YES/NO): NO